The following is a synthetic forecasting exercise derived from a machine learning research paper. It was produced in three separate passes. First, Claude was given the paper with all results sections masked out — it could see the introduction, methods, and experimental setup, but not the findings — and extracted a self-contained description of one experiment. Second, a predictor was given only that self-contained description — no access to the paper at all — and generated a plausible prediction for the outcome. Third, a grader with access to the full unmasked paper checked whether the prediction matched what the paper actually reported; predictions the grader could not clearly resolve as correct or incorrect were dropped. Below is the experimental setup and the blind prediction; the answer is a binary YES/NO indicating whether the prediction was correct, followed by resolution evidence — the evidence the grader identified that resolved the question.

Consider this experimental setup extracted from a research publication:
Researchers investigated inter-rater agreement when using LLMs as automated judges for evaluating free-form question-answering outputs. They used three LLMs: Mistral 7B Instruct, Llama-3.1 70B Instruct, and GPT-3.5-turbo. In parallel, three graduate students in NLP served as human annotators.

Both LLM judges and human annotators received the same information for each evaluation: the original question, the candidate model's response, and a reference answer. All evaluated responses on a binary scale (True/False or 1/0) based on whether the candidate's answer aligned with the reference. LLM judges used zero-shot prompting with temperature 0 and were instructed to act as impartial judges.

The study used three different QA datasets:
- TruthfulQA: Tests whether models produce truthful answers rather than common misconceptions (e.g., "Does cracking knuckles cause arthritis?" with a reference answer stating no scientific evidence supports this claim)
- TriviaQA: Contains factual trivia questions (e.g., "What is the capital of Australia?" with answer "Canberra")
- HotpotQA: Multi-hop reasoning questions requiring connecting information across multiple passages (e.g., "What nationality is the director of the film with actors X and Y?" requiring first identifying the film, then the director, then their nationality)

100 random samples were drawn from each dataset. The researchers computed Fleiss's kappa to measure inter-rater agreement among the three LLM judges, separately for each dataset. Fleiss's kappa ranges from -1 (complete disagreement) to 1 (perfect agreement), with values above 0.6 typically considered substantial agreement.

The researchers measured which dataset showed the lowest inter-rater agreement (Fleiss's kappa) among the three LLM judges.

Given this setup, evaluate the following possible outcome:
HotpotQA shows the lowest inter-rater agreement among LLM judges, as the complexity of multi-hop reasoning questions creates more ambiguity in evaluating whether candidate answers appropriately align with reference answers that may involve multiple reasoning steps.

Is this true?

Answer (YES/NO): NO